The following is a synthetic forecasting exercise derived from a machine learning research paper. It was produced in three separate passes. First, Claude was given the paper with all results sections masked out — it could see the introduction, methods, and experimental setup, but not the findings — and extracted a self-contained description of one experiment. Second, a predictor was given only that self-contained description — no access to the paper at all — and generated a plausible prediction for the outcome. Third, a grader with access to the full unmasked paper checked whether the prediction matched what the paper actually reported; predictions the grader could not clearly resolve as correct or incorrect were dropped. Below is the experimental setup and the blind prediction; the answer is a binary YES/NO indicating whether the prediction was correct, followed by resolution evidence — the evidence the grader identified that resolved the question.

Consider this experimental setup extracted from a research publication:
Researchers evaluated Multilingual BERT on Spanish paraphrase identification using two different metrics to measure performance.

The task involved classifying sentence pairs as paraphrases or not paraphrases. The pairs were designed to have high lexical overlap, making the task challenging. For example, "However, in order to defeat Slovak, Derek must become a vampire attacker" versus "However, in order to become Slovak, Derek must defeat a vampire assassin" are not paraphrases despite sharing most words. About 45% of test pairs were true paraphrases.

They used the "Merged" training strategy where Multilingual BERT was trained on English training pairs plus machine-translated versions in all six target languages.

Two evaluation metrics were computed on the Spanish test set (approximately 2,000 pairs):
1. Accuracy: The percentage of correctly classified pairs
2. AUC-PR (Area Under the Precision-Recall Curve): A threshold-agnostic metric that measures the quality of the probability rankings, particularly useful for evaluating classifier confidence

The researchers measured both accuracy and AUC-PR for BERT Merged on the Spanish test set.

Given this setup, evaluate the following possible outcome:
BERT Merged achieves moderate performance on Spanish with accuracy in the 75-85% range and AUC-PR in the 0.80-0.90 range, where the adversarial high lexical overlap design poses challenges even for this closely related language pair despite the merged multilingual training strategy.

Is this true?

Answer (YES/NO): NO